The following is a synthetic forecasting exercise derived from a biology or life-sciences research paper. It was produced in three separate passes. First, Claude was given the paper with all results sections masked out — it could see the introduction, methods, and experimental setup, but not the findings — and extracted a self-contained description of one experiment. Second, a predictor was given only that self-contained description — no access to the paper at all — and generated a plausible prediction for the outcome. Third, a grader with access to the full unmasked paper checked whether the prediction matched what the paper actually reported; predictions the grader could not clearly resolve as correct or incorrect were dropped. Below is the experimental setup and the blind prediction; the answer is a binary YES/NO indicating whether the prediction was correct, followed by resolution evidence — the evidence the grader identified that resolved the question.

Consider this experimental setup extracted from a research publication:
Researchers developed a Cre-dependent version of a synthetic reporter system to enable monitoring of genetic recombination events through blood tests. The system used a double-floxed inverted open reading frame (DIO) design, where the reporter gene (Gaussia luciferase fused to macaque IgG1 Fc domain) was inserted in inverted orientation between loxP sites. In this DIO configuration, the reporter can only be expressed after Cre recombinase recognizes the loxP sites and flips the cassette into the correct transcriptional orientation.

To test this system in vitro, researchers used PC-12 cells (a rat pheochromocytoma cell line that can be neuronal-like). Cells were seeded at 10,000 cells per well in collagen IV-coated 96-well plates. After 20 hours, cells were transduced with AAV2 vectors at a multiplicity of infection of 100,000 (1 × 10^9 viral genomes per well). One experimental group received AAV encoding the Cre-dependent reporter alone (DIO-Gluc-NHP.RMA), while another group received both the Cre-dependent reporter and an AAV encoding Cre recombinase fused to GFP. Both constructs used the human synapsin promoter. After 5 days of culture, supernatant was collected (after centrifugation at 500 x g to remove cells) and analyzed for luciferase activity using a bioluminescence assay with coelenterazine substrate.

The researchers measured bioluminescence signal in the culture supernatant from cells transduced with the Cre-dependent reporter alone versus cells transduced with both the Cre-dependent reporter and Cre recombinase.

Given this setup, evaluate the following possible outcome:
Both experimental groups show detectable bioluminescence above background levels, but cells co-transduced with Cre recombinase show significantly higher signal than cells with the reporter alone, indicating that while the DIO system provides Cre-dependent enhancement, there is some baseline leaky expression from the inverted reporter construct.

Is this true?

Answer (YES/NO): NO